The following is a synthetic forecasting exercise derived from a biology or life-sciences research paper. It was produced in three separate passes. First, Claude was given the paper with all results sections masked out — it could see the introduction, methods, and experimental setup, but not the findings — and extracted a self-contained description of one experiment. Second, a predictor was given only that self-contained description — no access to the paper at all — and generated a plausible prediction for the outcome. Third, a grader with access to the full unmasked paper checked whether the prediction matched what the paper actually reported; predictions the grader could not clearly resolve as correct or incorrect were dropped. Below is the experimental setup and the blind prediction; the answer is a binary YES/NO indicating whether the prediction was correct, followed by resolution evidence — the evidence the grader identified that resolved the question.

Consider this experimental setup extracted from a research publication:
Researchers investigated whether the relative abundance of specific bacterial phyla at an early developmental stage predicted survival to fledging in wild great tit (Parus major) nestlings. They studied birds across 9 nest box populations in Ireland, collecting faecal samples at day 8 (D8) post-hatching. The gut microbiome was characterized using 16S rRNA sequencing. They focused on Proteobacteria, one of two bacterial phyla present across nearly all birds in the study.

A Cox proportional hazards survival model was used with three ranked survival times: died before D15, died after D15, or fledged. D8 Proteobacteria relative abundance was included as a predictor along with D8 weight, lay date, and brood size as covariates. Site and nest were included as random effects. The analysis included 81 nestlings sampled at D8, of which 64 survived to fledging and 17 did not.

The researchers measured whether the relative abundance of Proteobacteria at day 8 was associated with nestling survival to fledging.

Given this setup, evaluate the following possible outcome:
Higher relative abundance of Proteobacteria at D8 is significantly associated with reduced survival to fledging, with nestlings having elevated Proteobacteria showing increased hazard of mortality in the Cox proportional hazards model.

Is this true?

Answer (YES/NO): NO